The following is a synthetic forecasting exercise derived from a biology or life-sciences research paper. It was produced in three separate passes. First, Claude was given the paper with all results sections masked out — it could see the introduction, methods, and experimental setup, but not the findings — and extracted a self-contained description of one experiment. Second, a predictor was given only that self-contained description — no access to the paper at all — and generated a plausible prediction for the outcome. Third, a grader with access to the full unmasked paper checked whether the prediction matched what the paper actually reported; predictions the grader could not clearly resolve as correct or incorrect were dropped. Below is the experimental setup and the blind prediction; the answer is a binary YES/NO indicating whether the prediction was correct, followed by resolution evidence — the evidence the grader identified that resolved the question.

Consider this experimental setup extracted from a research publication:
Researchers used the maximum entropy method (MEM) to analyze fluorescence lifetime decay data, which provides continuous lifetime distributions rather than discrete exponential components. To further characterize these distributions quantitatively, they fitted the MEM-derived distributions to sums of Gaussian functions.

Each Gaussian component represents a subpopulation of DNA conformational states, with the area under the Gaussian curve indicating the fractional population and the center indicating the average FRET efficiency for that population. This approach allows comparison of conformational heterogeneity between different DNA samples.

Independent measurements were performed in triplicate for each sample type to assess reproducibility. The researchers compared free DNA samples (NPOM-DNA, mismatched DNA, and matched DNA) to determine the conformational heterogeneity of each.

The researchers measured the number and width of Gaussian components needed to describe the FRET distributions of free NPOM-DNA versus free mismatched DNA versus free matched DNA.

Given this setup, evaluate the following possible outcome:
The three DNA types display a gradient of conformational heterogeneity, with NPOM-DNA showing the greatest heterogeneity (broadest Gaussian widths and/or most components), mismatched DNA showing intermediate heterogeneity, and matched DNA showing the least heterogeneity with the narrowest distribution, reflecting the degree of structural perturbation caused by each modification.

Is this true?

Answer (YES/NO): NO